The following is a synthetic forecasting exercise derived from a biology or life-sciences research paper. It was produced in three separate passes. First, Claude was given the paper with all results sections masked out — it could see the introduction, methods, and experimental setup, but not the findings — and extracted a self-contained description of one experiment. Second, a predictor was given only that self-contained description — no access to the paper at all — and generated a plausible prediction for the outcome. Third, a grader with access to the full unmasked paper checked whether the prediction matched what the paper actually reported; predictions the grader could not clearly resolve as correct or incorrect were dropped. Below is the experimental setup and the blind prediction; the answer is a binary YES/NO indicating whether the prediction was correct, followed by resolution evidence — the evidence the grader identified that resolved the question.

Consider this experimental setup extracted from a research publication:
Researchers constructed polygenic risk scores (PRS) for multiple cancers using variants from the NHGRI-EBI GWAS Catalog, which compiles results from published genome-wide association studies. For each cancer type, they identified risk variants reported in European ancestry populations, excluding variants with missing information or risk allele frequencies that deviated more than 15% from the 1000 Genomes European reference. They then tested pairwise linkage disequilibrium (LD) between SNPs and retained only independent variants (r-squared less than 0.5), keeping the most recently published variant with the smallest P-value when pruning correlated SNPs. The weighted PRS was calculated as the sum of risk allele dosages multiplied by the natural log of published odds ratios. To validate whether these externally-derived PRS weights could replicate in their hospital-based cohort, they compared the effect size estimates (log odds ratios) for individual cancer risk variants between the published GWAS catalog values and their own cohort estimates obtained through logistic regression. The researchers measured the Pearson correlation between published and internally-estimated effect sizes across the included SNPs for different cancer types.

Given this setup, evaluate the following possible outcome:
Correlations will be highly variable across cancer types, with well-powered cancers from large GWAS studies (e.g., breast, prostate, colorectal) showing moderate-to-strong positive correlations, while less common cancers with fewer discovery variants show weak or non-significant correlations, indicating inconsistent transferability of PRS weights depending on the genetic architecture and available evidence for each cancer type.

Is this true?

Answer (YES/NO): NO